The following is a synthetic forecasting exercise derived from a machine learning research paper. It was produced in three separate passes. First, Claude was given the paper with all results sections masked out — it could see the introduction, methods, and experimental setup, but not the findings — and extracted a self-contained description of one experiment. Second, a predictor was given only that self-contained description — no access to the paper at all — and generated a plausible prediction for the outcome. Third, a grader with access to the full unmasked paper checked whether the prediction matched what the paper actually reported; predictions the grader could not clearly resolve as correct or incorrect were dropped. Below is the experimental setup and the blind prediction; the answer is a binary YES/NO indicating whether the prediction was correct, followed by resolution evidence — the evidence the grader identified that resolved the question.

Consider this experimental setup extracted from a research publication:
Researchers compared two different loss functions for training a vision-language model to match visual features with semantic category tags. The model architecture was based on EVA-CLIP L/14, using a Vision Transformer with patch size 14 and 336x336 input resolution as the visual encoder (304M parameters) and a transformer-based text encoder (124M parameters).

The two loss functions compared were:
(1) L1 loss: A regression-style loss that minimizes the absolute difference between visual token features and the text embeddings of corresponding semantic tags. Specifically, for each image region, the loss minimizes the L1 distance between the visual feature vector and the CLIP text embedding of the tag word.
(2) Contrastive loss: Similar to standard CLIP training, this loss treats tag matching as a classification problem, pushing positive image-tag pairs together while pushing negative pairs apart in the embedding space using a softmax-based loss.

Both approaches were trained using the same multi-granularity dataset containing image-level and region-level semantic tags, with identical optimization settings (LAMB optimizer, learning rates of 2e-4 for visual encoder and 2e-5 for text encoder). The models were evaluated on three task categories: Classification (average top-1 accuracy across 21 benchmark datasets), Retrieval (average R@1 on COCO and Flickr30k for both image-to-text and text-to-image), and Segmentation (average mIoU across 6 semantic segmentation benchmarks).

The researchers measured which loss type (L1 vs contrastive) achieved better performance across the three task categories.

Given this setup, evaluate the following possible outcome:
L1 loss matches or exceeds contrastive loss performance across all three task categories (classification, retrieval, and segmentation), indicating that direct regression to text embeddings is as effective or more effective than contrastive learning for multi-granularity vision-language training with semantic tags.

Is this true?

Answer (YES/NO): NO